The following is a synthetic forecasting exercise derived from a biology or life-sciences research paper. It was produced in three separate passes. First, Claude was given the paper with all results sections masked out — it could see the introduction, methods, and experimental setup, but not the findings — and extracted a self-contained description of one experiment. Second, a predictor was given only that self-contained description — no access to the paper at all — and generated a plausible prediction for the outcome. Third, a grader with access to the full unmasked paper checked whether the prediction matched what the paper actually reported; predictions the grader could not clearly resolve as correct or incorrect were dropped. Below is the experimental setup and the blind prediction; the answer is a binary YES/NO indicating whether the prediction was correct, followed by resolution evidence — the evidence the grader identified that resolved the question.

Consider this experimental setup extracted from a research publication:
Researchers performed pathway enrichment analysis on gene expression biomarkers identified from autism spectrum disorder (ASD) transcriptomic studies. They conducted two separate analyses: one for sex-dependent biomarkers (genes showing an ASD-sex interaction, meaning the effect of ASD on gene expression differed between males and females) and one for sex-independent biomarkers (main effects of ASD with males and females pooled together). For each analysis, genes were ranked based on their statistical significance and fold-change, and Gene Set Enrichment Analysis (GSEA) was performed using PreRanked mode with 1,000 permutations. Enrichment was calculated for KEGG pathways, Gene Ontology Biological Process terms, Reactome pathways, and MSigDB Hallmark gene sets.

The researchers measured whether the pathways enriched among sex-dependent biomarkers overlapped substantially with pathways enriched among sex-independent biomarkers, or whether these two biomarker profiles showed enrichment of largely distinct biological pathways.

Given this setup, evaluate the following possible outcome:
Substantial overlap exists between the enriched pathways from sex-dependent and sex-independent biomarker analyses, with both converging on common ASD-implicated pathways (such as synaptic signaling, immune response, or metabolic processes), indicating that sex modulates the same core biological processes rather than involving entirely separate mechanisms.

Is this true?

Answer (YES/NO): NO